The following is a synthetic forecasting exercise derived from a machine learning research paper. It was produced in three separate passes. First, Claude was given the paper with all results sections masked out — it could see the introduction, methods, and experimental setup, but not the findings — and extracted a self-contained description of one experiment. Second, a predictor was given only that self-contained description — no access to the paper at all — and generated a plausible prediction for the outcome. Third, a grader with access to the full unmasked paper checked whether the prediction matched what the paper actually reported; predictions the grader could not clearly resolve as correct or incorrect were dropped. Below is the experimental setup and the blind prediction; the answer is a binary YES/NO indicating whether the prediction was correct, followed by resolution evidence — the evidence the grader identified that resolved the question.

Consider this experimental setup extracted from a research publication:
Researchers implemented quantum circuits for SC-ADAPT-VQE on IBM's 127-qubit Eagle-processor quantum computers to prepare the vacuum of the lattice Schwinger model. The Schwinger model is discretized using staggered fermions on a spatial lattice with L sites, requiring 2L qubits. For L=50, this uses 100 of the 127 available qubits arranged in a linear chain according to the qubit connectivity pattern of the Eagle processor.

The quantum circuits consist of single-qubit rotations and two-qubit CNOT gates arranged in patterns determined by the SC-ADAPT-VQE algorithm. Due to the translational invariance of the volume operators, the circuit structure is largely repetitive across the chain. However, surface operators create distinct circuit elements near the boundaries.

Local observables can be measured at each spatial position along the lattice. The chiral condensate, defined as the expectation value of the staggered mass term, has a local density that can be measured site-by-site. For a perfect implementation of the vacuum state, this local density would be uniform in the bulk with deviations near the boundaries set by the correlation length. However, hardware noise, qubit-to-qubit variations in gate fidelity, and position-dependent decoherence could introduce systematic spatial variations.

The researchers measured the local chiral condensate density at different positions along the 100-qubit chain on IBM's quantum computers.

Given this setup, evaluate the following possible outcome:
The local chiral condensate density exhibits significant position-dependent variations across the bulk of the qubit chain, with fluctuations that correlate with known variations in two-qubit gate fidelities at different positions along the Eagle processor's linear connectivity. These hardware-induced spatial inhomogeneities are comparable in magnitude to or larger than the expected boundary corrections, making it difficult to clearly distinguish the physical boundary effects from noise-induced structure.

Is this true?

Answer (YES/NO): NO